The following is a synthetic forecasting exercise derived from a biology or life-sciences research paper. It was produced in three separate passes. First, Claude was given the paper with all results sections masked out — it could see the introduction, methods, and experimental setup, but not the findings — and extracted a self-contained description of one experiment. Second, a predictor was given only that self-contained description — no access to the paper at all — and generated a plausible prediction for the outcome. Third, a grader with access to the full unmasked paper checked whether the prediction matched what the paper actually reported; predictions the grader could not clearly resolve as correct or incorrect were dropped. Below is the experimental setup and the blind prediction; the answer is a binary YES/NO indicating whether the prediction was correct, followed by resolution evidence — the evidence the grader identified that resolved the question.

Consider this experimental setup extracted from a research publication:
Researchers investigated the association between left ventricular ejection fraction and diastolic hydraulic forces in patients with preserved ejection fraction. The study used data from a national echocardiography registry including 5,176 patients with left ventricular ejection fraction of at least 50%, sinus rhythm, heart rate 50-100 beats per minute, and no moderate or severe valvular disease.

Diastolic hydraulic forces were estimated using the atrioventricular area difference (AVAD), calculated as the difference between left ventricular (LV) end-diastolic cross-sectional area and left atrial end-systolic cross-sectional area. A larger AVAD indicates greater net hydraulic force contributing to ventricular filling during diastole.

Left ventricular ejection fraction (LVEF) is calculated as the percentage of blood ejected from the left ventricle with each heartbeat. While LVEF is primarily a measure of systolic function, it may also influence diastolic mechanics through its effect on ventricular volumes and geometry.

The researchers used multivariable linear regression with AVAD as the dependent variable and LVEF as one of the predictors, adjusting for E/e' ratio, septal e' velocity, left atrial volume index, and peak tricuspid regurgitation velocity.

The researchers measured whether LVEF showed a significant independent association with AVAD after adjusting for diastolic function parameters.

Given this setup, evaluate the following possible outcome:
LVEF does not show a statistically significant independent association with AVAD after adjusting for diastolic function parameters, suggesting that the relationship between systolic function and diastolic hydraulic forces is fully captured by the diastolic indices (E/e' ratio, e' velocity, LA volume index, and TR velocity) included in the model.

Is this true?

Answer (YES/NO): NO